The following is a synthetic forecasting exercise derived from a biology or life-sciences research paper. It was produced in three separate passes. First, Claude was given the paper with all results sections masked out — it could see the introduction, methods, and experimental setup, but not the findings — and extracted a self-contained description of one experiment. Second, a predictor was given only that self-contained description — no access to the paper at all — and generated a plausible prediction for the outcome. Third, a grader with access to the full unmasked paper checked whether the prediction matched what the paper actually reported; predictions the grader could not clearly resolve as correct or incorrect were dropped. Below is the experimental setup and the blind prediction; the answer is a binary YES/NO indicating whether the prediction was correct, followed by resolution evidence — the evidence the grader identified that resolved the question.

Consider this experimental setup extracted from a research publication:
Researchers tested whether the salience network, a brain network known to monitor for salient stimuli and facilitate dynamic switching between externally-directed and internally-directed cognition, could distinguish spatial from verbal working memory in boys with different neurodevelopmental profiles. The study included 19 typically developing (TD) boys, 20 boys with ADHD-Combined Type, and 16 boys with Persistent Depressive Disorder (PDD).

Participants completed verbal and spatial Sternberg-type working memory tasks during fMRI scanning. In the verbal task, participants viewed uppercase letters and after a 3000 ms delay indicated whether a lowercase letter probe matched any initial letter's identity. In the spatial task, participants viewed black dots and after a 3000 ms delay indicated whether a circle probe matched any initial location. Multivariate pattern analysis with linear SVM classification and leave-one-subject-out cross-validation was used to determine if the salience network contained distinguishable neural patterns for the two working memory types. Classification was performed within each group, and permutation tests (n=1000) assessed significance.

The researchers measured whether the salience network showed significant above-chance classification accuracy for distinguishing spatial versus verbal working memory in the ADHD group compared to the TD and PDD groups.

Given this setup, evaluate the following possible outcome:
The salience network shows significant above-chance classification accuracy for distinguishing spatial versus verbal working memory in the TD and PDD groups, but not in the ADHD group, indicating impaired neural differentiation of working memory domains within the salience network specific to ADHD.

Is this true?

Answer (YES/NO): YES